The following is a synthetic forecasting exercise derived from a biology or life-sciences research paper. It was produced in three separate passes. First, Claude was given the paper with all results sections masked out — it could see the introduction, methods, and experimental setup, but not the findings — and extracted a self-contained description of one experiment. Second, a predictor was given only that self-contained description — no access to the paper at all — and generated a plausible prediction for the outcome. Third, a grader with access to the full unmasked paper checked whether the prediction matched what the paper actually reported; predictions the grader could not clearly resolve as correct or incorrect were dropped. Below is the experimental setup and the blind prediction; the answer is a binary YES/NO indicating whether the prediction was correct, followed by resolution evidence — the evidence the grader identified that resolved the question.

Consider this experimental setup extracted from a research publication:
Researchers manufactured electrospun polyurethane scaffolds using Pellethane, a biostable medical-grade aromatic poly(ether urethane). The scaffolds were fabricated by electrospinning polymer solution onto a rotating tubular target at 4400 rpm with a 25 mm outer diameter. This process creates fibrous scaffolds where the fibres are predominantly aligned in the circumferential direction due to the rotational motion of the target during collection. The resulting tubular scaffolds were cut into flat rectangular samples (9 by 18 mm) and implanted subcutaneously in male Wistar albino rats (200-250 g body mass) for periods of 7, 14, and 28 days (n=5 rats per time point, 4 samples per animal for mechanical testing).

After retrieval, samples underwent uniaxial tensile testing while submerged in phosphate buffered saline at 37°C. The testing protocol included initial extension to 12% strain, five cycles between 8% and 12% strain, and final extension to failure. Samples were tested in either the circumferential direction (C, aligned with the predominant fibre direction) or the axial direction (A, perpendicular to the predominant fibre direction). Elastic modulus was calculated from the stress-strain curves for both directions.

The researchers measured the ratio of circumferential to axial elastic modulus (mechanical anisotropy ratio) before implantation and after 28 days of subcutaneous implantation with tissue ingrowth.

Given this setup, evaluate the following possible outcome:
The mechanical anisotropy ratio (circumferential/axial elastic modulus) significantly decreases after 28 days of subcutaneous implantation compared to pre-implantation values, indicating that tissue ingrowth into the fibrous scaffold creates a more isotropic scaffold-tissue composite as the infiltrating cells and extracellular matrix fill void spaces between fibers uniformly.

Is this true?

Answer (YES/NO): YES